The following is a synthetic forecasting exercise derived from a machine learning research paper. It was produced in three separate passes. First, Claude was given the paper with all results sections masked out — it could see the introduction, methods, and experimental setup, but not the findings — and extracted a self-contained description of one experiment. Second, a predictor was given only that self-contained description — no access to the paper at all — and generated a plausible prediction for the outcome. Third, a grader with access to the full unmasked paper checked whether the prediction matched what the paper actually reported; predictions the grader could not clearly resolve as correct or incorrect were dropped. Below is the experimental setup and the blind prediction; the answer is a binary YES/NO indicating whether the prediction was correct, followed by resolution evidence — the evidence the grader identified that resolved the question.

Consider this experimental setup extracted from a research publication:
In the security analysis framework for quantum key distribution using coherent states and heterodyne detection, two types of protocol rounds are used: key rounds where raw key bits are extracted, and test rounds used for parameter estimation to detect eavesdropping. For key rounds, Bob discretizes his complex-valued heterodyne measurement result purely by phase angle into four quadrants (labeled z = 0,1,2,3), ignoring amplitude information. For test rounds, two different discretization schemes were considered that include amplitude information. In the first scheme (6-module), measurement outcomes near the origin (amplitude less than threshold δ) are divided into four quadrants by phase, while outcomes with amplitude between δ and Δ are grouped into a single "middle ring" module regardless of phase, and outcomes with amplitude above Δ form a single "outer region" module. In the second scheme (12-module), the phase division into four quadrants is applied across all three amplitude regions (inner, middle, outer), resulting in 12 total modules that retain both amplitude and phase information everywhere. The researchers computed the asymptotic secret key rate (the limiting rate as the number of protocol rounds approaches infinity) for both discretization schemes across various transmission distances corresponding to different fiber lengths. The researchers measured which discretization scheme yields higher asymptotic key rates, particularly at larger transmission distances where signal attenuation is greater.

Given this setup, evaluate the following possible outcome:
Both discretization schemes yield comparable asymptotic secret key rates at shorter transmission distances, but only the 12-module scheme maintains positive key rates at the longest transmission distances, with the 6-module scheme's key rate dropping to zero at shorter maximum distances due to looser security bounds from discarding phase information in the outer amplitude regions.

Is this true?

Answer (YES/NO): NO